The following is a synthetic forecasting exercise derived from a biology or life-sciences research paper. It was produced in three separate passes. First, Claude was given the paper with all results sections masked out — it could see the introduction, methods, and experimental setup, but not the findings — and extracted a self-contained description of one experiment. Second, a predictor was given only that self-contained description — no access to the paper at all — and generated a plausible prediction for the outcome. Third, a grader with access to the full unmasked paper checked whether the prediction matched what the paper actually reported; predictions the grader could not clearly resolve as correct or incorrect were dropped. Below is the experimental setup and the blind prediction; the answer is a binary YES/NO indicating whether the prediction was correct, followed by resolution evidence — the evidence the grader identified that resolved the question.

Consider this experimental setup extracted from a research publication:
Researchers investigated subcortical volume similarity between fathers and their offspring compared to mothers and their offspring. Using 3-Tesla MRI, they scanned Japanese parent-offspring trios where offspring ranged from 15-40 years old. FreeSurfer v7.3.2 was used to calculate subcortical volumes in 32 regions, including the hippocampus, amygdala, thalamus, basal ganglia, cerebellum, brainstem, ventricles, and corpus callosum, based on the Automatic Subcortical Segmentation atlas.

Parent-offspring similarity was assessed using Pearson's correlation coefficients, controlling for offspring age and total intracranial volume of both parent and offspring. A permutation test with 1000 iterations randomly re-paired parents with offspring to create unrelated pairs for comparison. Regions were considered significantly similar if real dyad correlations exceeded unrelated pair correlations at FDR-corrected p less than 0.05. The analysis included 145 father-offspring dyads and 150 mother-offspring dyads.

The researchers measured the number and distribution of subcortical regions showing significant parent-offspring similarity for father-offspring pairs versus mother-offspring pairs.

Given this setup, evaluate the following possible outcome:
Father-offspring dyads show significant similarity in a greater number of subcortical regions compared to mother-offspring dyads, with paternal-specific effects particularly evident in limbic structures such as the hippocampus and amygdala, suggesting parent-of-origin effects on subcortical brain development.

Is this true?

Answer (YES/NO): NO